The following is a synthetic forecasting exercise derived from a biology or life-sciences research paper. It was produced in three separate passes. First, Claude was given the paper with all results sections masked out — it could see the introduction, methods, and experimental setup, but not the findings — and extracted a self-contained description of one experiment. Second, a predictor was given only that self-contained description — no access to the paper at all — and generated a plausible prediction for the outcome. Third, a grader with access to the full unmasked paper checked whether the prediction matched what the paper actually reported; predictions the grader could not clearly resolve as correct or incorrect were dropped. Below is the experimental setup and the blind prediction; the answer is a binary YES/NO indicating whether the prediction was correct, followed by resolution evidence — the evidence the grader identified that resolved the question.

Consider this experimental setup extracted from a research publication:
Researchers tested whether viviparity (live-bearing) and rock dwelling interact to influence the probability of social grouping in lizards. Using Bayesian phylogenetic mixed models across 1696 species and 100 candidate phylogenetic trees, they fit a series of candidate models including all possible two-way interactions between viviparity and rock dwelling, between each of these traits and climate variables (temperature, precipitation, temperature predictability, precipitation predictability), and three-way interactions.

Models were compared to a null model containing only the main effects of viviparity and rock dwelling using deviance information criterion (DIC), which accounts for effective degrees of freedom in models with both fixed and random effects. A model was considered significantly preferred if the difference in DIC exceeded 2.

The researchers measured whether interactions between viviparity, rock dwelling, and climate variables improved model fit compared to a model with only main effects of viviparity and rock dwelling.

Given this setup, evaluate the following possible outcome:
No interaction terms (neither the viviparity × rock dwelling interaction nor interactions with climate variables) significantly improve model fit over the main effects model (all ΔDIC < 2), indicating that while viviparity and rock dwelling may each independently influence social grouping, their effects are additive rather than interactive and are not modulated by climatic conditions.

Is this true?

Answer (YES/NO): NO